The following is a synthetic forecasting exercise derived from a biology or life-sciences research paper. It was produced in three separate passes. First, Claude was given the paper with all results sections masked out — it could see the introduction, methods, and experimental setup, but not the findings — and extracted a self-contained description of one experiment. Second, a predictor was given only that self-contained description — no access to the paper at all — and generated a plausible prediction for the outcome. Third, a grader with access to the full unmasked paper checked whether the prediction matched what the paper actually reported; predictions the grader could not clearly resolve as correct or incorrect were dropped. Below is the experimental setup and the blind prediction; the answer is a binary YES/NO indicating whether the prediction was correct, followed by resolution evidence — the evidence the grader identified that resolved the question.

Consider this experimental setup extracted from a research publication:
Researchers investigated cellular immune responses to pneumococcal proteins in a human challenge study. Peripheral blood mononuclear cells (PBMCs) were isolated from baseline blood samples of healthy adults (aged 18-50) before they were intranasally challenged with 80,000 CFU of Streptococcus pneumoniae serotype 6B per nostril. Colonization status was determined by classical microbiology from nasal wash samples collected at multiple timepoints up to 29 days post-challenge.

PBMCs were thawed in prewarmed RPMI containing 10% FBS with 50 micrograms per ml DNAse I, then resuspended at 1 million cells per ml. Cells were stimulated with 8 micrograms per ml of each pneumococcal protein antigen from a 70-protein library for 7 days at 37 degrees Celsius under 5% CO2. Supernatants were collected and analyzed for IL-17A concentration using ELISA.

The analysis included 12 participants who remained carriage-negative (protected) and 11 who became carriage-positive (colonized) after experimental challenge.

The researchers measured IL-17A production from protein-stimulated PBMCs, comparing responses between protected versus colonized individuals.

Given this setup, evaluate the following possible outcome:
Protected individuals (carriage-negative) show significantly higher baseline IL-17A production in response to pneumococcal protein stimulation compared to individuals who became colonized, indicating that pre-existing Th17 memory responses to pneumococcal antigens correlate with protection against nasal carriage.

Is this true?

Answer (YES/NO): NO